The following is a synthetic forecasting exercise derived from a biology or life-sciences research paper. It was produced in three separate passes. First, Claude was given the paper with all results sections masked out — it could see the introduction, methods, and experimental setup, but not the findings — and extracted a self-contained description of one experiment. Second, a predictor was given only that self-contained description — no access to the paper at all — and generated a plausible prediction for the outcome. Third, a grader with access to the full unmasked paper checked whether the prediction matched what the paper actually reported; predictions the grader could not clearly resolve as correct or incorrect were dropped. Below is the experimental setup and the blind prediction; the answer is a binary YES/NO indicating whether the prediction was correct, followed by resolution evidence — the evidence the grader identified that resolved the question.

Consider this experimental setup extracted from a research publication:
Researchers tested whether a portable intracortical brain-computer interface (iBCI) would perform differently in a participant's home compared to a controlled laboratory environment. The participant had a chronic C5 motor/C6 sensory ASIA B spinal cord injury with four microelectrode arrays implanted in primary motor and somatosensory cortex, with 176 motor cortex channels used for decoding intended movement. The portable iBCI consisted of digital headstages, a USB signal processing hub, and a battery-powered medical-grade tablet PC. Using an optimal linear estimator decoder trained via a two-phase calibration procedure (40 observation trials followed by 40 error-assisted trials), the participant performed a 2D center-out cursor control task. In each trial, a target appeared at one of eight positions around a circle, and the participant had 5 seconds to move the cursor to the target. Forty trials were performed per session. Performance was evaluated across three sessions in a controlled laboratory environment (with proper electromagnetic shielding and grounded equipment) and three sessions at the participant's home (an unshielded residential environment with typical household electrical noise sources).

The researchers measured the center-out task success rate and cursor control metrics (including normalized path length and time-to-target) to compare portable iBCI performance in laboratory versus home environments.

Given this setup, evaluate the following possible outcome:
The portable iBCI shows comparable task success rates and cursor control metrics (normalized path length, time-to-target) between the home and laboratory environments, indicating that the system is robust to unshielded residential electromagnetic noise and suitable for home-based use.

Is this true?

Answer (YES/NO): YES